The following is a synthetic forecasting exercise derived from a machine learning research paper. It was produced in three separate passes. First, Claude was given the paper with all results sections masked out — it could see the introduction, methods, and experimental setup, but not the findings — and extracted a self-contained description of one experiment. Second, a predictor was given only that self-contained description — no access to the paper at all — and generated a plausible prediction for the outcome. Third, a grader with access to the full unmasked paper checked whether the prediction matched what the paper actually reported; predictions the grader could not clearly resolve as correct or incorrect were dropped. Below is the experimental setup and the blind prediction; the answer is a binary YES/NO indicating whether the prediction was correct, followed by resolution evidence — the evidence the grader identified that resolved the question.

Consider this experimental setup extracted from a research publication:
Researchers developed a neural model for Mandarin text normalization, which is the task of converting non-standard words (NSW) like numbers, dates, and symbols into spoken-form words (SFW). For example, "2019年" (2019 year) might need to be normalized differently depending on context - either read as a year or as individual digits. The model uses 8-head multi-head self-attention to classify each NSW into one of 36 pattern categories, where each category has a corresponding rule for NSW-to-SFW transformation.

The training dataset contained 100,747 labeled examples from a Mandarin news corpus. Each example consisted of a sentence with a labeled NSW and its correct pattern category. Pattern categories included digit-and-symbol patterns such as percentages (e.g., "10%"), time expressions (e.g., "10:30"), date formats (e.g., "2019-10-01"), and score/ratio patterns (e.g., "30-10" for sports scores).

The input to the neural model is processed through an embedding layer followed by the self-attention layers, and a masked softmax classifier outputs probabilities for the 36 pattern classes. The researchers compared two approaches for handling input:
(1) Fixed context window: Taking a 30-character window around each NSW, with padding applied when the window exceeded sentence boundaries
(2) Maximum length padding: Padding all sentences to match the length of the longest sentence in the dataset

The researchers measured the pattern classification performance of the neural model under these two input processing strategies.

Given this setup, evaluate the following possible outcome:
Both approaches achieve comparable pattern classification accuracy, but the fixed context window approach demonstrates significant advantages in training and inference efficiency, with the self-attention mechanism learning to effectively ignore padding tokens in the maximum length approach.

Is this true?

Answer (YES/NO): NO